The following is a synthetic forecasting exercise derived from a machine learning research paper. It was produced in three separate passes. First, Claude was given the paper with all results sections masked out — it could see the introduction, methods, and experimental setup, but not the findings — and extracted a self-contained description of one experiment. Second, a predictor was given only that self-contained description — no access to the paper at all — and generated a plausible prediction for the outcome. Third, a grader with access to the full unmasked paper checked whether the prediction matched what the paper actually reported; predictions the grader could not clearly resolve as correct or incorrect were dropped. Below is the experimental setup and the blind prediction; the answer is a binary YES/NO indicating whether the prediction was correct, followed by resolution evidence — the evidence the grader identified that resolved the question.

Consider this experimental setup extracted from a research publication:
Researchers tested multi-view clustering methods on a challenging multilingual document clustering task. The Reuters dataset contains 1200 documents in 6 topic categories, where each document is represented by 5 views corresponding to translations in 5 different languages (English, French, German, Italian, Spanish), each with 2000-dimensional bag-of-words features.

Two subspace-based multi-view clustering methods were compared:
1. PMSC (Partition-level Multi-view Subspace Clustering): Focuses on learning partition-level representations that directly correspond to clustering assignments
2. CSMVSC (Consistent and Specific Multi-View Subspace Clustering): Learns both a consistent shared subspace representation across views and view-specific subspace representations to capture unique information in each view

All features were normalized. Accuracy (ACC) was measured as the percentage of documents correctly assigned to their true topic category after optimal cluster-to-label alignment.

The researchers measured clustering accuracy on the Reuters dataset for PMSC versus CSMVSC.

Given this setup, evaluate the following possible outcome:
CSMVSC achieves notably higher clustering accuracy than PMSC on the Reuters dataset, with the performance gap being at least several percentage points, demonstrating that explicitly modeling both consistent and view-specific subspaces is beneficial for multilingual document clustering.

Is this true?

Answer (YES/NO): YES